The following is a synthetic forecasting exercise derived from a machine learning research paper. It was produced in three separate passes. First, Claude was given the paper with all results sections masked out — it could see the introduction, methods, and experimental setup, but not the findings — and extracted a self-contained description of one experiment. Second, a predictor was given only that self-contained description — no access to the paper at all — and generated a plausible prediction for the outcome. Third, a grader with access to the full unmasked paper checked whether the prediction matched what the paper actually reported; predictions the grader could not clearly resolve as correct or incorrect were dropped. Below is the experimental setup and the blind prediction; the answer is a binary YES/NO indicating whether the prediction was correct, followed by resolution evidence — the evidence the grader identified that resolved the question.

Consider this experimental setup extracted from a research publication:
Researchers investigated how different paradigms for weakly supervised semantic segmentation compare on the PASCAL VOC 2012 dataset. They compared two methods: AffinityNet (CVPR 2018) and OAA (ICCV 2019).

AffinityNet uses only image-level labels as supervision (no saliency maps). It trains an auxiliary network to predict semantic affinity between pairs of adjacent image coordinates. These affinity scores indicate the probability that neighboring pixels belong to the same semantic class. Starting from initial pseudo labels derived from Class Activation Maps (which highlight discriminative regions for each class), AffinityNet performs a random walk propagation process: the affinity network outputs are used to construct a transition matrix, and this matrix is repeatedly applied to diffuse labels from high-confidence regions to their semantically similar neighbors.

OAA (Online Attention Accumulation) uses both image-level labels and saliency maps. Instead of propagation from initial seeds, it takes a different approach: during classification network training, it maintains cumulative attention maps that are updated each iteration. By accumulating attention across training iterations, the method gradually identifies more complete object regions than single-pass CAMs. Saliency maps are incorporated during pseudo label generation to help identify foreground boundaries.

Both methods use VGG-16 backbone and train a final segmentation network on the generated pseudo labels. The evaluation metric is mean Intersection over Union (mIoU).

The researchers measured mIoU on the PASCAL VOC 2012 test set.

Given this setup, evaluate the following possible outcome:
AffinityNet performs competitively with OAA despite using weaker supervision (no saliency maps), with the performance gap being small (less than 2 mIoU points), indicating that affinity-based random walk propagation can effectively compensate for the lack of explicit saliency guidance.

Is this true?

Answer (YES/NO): NO